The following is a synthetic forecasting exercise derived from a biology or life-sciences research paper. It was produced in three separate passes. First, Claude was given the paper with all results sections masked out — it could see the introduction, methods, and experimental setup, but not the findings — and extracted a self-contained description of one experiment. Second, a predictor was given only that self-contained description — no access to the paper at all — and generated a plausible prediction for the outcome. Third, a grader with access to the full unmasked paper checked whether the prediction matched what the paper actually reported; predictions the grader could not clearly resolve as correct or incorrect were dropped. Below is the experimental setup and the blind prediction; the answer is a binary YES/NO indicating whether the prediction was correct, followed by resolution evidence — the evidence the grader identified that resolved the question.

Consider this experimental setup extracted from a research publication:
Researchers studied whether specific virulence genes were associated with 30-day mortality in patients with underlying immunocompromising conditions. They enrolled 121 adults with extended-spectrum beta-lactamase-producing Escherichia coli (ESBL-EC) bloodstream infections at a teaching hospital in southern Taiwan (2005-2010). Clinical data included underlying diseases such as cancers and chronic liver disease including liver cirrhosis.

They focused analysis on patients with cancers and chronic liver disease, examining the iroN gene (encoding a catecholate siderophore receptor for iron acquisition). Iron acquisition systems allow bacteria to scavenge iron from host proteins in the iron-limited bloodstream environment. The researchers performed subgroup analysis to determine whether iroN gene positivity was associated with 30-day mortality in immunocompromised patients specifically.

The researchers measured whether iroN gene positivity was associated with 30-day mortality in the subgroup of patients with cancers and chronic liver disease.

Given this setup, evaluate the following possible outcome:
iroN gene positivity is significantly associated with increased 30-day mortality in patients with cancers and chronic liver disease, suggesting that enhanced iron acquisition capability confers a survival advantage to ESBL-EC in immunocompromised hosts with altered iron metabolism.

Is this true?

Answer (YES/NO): YES